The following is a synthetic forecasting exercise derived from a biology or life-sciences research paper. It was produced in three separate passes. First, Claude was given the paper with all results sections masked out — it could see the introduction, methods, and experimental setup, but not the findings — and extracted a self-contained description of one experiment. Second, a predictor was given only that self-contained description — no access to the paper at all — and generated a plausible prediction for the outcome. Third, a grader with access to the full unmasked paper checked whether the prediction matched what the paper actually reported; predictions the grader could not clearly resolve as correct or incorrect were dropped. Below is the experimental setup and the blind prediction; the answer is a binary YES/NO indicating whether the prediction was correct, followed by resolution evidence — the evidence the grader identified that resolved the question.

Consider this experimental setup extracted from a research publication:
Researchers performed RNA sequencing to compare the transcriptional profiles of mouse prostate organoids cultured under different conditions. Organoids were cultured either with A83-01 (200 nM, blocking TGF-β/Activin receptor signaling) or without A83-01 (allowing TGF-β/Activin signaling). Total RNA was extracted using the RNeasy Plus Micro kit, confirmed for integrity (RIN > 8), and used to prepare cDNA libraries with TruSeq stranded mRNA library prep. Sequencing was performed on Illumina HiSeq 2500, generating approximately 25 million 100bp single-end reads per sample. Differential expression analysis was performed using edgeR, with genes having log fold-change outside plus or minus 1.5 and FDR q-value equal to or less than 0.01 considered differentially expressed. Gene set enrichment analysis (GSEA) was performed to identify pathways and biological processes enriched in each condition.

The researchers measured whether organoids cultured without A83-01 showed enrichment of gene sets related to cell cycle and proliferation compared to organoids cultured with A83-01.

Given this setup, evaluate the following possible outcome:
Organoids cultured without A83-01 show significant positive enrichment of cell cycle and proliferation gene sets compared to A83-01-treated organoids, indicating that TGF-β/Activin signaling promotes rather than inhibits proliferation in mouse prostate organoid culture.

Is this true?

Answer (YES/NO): NO